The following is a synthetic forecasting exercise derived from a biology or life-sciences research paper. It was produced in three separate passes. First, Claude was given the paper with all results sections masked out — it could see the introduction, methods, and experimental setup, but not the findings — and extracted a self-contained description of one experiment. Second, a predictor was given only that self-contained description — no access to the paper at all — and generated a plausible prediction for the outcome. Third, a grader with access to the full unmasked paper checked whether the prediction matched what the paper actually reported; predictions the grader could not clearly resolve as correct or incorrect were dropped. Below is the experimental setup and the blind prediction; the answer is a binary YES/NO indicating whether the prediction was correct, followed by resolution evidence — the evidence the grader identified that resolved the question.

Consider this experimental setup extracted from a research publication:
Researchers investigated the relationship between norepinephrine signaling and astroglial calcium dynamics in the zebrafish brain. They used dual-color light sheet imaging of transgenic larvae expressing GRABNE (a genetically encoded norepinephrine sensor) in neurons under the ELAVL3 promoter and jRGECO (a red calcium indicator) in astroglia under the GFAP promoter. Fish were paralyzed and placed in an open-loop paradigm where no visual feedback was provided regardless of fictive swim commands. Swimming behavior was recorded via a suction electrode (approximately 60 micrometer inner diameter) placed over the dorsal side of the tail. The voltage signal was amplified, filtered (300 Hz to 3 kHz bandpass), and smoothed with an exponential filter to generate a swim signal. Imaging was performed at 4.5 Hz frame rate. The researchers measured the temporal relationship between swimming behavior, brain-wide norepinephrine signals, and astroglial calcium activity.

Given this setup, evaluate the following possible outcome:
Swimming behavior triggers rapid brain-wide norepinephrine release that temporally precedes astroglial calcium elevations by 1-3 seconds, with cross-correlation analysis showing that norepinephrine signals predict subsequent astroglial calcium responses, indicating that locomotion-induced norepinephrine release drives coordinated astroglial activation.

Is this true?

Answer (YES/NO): NO